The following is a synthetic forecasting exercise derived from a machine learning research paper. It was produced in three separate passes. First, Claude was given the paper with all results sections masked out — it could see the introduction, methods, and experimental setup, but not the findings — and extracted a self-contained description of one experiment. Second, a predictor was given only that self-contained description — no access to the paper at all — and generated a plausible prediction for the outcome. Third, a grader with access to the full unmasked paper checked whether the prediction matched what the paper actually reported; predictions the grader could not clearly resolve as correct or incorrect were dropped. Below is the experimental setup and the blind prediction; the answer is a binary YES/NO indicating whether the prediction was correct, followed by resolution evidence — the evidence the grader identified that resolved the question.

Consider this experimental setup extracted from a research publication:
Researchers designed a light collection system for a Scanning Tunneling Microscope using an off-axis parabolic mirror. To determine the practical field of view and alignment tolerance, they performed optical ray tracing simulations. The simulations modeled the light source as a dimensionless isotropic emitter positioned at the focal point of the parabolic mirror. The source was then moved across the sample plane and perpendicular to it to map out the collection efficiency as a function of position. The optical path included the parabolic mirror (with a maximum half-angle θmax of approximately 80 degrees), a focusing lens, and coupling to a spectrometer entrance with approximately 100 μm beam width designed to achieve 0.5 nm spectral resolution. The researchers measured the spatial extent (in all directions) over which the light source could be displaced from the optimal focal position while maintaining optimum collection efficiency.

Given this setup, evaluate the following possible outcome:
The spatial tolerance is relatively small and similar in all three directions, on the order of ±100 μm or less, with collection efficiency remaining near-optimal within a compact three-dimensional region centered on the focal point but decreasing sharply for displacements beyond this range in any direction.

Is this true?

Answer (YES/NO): NO